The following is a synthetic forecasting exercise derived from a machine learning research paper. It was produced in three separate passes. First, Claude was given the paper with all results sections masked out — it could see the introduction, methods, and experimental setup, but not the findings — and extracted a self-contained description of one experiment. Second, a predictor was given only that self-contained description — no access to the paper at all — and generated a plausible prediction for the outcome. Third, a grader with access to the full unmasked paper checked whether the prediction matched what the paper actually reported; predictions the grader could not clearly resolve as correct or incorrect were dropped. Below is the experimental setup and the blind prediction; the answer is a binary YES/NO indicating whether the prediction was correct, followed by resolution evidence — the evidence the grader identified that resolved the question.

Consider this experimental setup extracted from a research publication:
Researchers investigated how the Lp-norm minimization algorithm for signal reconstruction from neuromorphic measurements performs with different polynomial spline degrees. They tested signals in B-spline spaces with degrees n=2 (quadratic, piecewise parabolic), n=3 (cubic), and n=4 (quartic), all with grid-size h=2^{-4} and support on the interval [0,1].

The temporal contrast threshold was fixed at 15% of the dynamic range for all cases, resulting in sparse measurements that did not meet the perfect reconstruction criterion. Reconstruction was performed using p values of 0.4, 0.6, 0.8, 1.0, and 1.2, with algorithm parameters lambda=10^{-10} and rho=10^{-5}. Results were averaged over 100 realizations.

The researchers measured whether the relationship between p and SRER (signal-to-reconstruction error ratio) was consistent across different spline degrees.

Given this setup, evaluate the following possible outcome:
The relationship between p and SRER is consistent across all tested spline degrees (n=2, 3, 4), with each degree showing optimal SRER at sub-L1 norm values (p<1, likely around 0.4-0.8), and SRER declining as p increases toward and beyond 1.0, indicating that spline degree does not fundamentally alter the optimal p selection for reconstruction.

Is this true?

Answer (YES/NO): YES